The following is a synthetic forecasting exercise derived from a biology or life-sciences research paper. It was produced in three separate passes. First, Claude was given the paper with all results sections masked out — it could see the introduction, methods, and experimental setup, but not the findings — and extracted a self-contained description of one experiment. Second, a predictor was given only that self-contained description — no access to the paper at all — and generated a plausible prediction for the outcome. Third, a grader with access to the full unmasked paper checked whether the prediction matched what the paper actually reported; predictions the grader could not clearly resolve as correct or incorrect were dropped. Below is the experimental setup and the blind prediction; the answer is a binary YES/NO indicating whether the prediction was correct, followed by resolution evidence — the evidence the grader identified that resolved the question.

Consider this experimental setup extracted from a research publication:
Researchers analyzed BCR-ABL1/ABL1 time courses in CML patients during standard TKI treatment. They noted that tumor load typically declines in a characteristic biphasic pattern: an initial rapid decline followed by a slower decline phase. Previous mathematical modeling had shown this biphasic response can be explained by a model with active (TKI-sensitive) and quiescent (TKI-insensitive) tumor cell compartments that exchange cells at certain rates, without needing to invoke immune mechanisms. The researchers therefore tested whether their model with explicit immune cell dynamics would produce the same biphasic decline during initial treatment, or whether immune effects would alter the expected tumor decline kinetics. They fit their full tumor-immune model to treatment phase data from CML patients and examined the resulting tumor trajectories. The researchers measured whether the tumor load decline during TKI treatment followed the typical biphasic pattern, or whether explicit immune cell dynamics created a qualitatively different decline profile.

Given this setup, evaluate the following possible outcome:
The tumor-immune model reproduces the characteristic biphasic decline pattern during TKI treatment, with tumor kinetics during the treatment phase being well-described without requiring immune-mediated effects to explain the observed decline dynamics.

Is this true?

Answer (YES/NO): YES